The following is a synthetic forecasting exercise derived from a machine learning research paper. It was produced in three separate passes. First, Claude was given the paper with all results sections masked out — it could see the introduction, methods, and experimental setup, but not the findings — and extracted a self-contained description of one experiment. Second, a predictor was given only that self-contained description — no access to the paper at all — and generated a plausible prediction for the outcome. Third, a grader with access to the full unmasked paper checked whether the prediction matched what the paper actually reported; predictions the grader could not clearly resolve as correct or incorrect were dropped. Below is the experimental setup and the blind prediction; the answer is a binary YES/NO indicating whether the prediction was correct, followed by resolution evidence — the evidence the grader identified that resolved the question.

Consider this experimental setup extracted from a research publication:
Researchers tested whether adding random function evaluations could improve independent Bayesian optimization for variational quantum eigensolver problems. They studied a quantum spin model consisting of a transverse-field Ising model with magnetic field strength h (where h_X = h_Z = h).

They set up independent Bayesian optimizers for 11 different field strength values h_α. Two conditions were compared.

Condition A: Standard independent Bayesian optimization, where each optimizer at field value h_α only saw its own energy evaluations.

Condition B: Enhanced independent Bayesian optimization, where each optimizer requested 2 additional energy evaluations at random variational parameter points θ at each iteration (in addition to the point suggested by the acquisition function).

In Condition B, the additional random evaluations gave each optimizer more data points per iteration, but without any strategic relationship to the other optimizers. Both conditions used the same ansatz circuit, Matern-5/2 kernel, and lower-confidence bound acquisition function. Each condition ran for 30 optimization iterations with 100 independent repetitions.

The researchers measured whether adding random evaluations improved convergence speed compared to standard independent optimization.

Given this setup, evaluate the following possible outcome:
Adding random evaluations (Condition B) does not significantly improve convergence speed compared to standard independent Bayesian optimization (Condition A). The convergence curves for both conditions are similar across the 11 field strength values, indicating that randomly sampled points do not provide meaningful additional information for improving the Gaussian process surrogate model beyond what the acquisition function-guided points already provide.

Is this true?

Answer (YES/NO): NO